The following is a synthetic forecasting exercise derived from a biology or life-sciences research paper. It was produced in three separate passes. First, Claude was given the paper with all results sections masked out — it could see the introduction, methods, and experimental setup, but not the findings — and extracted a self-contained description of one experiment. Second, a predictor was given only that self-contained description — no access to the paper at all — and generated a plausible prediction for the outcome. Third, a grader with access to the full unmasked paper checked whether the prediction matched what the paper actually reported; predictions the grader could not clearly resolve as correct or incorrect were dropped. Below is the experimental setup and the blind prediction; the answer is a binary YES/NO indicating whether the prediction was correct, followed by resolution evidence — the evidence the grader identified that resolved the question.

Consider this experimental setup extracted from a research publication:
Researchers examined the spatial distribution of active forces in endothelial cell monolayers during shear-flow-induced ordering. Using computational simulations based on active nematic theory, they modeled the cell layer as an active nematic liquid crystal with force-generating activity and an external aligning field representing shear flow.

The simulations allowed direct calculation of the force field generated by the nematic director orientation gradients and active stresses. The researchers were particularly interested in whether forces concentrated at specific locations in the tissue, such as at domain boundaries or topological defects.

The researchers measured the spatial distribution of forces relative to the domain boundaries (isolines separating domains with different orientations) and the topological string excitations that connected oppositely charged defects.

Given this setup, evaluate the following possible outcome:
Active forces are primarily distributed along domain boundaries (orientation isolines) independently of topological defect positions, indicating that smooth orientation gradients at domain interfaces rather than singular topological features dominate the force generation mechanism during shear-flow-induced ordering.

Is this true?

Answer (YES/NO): NO